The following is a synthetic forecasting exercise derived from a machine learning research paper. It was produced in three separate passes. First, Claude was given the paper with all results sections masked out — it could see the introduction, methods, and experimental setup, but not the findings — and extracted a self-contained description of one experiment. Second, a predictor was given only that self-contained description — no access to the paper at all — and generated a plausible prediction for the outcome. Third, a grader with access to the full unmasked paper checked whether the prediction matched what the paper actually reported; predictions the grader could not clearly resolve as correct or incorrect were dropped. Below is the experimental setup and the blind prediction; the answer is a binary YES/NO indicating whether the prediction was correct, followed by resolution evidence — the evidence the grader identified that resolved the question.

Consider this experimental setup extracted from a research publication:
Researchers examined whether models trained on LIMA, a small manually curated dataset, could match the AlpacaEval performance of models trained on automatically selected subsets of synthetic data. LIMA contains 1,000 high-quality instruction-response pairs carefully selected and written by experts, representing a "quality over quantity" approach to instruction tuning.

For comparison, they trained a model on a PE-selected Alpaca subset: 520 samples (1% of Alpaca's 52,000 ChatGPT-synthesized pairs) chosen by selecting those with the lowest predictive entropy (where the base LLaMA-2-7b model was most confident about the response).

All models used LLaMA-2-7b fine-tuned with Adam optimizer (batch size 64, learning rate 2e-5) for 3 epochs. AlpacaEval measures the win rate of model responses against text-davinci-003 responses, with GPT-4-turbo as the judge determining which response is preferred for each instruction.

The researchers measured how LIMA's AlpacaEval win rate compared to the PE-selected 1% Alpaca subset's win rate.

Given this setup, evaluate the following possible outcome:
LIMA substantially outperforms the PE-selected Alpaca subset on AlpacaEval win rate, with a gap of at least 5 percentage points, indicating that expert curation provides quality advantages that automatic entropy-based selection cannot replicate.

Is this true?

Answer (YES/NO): NO